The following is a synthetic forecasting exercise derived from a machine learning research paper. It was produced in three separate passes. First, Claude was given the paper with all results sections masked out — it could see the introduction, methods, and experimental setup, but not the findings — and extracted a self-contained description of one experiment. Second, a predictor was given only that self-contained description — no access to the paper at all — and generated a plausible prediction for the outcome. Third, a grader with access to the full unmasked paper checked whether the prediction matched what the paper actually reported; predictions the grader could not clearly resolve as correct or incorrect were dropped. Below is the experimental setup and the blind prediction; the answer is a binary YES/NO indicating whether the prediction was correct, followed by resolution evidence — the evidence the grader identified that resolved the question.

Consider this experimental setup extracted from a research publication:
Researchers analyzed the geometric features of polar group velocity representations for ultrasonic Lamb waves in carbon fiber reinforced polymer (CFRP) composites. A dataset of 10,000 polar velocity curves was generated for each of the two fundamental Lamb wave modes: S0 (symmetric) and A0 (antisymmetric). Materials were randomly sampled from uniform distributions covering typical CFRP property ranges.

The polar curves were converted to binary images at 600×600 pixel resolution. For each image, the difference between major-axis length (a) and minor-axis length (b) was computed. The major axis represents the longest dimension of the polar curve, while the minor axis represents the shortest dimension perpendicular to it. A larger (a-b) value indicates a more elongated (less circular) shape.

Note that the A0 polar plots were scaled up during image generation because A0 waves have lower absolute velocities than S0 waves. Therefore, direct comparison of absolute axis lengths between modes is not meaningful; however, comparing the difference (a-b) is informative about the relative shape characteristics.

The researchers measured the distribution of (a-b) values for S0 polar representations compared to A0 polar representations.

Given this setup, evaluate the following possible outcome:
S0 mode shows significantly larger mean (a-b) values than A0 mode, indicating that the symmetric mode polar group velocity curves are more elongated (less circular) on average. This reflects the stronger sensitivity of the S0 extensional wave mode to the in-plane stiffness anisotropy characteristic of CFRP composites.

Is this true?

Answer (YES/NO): YES